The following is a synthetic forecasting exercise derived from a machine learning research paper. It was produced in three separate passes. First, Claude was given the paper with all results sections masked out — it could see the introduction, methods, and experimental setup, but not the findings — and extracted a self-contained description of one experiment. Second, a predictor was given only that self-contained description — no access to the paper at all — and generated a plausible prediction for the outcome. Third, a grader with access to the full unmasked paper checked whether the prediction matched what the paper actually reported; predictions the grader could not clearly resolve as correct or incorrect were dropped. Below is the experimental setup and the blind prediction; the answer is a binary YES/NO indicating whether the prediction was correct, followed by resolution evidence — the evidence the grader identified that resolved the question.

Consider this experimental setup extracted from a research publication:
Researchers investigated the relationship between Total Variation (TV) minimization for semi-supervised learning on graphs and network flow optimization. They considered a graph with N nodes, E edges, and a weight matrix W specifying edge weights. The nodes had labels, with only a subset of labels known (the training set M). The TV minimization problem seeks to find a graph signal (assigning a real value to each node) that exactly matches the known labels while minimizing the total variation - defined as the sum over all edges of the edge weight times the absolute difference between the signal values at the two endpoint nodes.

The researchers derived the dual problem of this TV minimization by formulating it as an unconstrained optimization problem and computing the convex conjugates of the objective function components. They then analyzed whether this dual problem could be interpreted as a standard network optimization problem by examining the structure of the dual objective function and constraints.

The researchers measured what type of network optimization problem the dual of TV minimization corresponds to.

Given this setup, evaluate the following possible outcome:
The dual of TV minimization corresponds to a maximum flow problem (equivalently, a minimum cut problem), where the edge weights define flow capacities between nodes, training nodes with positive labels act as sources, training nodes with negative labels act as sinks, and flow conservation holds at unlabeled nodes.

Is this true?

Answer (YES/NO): NO